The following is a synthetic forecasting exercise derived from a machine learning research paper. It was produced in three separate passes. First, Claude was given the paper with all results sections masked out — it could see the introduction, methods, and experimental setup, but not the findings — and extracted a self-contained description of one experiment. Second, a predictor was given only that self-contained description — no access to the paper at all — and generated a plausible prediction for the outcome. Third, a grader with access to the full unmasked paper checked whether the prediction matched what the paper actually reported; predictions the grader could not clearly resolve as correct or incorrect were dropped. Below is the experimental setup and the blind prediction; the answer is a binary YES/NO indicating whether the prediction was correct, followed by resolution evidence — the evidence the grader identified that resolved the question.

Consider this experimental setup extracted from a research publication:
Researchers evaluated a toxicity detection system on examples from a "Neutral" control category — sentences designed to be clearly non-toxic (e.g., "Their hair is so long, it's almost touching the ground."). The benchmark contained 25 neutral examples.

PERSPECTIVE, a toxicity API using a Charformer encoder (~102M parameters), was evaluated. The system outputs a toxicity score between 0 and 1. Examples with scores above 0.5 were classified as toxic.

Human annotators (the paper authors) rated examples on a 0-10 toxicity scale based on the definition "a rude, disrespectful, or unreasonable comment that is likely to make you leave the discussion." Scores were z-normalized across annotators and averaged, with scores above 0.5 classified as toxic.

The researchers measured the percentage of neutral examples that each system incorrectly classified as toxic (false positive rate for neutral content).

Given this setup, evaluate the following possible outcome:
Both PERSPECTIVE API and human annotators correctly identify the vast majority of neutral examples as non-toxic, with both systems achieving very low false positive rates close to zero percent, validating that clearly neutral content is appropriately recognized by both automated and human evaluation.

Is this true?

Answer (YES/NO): YES